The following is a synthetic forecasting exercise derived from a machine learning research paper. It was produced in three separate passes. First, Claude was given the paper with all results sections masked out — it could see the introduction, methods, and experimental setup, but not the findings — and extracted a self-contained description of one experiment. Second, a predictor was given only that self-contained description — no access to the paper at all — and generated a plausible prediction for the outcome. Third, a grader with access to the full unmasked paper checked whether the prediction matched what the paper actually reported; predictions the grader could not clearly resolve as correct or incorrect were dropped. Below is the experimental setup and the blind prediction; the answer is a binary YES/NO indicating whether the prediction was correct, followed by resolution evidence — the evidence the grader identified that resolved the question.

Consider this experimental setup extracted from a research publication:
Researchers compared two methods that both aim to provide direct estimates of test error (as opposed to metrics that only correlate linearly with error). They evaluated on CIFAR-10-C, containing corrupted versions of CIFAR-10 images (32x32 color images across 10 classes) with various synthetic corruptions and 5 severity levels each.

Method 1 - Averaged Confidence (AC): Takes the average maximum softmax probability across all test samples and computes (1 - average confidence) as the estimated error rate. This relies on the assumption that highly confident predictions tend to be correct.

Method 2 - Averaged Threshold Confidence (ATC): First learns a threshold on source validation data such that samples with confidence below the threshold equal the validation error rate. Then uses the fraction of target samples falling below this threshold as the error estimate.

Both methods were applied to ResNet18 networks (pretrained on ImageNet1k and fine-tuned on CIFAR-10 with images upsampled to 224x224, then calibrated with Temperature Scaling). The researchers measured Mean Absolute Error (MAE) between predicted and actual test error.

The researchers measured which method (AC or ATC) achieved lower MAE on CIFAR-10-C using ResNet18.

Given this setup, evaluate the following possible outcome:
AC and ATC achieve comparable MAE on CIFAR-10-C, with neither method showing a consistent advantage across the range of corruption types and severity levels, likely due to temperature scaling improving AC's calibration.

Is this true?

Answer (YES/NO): NO